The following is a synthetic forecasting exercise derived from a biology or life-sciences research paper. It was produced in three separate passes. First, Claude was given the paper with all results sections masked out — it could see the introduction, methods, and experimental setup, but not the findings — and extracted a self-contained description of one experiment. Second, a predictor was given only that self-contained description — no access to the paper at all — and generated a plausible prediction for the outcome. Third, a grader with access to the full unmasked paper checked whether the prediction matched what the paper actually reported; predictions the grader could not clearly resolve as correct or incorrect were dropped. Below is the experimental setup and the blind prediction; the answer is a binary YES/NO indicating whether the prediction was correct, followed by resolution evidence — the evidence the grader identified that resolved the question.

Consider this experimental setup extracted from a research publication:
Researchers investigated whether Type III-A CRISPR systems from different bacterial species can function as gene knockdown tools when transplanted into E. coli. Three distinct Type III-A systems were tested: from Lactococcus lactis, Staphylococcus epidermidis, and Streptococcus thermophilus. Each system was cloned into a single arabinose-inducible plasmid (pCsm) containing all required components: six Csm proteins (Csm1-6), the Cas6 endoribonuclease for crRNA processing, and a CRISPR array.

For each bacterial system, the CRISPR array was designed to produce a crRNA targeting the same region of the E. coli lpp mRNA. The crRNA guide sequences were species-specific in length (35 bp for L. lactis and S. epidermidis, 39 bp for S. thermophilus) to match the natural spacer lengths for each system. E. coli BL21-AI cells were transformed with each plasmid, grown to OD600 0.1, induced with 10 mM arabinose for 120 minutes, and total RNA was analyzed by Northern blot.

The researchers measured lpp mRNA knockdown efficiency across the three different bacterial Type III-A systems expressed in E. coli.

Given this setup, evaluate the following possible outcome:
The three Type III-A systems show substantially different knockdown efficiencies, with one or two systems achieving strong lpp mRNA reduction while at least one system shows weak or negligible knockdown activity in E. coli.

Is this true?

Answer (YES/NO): NO